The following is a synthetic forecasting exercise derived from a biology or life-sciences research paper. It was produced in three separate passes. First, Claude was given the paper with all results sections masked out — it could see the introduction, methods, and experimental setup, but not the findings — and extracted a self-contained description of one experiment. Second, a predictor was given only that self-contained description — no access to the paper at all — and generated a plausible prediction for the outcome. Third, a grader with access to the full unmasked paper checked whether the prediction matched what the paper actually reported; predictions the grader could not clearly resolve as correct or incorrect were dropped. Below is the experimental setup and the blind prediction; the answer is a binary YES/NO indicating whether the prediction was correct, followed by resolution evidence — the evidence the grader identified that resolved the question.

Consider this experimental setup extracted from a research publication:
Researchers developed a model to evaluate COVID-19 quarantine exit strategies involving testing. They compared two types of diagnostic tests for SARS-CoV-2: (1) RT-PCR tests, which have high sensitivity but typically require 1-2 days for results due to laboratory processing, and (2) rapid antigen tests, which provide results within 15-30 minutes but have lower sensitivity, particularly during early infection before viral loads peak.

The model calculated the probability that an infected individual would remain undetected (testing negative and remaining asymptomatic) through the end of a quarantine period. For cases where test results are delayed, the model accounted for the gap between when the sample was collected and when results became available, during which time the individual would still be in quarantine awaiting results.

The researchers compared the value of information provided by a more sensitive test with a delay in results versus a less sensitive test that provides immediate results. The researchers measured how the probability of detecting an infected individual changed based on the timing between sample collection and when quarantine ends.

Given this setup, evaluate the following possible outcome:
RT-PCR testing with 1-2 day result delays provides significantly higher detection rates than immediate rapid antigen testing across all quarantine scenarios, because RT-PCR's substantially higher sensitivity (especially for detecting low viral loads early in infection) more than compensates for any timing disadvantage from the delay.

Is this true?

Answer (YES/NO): NO